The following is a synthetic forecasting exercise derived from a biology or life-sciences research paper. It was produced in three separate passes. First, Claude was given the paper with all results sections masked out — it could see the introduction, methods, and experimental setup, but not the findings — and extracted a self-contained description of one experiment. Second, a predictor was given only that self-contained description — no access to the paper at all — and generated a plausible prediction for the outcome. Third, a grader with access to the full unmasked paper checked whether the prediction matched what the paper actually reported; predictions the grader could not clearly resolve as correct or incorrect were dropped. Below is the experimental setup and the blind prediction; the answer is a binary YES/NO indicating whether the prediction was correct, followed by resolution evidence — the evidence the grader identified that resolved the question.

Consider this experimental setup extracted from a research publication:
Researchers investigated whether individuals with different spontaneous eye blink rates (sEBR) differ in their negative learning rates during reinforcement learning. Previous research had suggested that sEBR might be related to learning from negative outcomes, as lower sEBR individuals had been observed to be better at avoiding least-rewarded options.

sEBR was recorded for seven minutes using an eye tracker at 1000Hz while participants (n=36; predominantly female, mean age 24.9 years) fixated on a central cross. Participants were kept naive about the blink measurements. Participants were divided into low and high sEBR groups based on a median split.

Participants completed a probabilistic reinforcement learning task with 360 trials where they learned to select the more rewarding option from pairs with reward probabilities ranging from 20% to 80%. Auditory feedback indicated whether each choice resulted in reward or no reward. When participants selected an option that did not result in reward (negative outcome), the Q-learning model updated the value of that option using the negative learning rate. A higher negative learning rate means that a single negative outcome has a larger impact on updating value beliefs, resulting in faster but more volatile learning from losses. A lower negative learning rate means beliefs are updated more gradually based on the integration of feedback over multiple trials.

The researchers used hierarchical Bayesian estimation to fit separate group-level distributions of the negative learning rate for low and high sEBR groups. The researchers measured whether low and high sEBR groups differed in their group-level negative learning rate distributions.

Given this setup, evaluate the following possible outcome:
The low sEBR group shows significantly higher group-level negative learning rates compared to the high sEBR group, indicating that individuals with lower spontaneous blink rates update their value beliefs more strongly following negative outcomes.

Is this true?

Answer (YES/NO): NO